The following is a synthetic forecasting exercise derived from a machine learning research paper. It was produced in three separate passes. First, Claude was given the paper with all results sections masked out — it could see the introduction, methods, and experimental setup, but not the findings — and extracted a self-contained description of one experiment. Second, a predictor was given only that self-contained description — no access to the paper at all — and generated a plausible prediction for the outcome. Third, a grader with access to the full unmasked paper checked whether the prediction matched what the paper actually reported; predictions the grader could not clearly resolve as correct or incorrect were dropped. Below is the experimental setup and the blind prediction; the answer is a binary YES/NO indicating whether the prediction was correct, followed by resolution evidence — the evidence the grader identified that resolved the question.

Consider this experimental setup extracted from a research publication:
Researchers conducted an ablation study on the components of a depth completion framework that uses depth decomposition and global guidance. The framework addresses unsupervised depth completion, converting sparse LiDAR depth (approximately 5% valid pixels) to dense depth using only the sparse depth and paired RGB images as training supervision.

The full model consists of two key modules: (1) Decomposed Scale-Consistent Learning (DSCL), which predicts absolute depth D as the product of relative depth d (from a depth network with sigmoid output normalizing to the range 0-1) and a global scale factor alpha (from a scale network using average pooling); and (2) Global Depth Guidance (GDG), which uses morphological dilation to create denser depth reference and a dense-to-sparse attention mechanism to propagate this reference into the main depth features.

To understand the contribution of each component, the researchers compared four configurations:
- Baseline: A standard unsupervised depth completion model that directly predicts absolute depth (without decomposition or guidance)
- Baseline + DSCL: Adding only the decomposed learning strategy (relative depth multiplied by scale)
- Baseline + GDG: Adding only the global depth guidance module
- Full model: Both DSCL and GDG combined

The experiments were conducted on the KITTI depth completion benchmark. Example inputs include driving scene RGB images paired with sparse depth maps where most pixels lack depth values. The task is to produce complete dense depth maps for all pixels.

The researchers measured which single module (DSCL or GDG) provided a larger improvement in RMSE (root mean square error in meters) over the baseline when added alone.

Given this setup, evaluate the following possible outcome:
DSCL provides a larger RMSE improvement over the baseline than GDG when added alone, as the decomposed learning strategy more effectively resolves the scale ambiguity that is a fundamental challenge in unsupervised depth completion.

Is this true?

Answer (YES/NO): NO